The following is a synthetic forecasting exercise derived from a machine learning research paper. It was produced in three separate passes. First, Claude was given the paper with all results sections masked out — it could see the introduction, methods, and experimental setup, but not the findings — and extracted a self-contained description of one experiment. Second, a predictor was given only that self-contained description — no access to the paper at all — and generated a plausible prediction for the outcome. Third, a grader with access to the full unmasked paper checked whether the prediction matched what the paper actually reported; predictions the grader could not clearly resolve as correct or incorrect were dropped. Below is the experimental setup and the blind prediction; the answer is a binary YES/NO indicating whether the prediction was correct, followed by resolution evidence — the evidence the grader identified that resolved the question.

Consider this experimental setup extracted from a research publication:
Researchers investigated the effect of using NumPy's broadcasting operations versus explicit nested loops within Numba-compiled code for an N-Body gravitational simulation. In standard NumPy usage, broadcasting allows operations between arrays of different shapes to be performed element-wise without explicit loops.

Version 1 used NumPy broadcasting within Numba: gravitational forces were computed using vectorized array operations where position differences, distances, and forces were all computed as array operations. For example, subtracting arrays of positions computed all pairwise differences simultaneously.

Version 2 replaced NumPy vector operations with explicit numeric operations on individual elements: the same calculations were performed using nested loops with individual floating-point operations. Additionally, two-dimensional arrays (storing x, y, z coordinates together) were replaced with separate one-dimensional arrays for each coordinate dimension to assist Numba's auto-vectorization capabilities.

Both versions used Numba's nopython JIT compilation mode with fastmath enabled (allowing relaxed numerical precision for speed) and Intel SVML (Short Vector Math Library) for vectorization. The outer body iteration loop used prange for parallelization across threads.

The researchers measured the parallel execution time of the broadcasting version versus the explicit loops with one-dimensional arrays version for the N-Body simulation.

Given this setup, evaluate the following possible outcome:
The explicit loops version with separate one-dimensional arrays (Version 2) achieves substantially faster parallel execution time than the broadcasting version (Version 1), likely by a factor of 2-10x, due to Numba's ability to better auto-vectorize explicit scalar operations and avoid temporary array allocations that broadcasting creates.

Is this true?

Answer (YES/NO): NO